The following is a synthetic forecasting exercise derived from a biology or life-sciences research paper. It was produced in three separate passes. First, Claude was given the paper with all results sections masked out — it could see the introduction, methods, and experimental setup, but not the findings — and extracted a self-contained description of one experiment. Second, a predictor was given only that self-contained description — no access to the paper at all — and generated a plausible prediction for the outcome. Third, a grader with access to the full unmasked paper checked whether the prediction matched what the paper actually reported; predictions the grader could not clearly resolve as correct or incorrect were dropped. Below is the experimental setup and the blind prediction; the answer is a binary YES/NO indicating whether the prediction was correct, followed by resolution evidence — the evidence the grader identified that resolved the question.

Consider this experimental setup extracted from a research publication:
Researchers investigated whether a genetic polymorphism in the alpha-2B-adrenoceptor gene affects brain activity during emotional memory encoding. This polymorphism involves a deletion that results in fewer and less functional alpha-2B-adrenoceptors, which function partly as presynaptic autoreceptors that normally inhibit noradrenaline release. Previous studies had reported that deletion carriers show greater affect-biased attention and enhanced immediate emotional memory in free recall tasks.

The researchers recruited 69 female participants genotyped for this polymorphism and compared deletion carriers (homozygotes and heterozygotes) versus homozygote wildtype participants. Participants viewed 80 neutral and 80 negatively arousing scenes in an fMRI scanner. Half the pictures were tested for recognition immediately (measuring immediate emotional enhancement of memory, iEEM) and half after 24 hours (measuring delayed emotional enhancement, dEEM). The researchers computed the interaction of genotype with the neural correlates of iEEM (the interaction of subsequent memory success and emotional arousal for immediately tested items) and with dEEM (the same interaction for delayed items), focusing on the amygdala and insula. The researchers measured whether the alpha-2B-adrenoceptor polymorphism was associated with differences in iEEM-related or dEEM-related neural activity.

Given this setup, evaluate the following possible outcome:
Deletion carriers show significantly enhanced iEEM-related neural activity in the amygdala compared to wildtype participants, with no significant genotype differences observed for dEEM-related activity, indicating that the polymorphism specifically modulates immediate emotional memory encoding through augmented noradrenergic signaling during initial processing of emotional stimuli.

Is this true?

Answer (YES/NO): NO